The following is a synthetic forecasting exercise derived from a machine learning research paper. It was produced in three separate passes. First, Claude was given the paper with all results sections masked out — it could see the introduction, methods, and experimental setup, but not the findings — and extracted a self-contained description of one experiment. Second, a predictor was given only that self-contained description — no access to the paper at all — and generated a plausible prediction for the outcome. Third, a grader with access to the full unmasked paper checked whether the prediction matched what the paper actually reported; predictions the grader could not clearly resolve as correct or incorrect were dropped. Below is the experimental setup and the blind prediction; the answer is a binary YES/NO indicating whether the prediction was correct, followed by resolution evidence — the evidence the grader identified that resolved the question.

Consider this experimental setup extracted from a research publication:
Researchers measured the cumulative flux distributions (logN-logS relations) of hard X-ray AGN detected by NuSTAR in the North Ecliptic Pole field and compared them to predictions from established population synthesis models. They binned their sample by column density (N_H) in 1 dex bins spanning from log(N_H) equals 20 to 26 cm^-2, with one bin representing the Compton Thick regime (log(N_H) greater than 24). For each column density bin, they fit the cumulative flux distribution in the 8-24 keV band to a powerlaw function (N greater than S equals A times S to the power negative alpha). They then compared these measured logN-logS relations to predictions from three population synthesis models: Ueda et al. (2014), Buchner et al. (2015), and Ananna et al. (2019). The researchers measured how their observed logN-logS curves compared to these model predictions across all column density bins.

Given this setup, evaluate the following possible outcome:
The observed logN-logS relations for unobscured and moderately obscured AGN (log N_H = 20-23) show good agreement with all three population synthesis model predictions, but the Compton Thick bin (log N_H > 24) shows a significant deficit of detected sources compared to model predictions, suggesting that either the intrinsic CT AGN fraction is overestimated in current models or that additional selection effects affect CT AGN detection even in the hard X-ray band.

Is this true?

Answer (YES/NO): NO